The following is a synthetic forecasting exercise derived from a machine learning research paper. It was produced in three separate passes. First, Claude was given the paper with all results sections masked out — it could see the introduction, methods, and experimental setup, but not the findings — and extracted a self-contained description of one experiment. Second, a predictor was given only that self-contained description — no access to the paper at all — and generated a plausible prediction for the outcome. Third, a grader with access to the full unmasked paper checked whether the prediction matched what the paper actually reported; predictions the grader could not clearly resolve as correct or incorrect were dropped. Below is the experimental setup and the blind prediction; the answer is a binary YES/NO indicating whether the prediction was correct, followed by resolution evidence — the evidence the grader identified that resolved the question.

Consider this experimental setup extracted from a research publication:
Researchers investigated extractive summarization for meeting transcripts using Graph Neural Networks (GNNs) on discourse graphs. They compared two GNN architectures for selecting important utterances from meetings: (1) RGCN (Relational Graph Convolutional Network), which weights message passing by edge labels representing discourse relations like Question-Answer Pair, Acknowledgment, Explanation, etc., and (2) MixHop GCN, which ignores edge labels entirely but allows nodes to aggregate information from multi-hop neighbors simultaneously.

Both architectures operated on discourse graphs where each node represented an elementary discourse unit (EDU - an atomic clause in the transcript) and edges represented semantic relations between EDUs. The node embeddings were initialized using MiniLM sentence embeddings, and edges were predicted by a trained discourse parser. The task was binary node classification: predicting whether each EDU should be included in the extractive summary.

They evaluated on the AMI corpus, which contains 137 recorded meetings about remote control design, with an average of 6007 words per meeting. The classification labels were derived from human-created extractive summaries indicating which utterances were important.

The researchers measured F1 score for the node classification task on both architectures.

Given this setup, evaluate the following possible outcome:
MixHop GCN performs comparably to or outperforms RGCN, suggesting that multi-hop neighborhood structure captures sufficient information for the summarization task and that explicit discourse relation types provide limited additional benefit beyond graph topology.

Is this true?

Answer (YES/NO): YES